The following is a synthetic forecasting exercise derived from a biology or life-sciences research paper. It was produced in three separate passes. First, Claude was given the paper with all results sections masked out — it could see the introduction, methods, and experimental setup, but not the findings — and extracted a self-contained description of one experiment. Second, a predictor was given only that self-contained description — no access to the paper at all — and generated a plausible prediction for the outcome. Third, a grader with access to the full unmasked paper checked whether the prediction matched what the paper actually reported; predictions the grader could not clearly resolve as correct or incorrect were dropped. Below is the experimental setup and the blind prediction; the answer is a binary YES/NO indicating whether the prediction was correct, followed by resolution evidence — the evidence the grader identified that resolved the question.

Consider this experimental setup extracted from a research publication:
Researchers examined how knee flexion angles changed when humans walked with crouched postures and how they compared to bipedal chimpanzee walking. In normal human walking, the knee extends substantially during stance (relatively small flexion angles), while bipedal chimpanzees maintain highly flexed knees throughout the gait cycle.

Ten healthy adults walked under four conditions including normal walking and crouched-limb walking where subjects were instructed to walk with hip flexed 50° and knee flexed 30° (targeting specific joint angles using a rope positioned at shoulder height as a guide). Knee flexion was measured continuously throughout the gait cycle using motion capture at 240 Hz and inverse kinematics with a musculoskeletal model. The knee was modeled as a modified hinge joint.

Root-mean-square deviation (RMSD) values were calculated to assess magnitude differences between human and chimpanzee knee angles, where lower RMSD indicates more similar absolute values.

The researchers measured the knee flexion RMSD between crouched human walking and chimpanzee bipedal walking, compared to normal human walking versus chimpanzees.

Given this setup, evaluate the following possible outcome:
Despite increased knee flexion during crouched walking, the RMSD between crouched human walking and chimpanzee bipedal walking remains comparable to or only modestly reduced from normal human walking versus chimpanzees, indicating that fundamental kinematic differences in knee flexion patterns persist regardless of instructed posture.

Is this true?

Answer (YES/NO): NO